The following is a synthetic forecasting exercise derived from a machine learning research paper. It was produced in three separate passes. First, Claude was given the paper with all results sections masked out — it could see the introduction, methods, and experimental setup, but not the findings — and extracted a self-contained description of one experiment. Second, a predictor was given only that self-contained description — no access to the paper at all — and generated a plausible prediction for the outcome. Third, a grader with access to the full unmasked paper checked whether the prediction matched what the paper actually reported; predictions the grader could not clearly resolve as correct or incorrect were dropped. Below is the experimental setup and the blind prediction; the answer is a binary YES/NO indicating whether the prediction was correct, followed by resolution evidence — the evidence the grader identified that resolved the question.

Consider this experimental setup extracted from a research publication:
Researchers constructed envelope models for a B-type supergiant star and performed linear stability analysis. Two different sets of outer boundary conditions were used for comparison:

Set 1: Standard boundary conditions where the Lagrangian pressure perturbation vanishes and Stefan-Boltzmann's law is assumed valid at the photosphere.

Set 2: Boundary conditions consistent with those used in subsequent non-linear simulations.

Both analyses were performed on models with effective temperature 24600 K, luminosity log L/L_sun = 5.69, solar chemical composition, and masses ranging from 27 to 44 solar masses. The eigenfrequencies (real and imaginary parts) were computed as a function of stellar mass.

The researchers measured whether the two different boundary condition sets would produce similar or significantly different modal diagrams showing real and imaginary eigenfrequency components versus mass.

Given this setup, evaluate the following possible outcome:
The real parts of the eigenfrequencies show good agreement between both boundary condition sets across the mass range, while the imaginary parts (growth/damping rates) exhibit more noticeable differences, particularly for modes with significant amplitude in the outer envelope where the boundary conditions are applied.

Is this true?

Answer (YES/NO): NO